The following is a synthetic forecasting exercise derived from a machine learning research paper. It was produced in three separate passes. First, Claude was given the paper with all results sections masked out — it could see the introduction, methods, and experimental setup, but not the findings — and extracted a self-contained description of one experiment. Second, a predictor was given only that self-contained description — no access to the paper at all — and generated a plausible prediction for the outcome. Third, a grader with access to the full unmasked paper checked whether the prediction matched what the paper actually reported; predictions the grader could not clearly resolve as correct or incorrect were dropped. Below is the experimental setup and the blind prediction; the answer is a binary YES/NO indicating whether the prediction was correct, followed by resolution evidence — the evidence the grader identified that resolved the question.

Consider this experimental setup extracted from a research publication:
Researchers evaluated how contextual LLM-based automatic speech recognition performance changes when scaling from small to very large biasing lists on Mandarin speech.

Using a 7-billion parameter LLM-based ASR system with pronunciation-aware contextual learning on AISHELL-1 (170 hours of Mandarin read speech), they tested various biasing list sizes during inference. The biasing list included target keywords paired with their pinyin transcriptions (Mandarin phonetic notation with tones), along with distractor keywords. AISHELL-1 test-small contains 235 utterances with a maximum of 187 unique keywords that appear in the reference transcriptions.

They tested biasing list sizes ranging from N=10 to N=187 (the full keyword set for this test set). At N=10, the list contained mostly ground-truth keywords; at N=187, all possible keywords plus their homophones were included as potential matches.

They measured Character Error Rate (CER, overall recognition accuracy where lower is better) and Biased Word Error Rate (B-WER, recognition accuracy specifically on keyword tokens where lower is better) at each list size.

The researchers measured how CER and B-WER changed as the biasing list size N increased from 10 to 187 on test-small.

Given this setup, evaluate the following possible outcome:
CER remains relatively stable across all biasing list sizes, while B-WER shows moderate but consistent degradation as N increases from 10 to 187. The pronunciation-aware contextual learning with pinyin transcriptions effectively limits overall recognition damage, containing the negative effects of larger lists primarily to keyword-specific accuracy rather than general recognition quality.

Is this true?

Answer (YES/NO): NO